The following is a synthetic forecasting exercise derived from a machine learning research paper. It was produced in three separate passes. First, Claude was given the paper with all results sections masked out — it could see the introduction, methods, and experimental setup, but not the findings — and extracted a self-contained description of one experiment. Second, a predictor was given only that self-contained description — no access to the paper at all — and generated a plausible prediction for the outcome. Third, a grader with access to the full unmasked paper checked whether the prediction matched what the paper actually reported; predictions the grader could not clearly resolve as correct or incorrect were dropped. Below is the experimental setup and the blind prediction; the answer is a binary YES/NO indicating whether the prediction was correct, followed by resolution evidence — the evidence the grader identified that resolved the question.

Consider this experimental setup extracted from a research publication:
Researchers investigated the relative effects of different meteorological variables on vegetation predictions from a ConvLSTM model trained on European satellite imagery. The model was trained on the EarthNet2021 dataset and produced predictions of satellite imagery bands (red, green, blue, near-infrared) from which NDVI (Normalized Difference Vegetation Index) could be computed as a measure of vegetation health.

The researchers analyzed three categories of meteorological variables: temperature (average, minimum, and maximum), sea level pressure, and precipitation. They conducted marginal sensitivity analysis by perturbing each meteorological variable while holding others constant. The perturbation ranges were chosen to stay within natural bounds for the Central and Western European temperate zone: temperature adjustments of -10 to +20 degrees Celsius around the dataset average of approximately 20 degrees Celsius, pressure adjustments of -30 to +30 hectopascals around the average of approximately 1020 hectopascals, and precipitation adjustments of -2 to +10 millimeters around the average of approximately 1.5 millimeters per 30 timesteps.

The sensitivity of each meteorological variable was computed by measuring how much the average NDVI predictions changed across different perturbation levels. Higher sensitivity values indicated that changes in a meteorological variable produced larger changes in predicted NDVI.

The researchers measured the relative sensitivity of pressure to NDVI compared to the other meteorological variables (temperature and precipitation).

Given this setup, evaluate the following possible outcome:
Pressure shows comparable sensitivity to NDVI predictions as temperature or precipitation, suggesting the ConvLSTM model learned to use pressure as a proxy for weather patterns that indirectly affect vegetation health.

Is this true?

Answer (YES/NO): NO